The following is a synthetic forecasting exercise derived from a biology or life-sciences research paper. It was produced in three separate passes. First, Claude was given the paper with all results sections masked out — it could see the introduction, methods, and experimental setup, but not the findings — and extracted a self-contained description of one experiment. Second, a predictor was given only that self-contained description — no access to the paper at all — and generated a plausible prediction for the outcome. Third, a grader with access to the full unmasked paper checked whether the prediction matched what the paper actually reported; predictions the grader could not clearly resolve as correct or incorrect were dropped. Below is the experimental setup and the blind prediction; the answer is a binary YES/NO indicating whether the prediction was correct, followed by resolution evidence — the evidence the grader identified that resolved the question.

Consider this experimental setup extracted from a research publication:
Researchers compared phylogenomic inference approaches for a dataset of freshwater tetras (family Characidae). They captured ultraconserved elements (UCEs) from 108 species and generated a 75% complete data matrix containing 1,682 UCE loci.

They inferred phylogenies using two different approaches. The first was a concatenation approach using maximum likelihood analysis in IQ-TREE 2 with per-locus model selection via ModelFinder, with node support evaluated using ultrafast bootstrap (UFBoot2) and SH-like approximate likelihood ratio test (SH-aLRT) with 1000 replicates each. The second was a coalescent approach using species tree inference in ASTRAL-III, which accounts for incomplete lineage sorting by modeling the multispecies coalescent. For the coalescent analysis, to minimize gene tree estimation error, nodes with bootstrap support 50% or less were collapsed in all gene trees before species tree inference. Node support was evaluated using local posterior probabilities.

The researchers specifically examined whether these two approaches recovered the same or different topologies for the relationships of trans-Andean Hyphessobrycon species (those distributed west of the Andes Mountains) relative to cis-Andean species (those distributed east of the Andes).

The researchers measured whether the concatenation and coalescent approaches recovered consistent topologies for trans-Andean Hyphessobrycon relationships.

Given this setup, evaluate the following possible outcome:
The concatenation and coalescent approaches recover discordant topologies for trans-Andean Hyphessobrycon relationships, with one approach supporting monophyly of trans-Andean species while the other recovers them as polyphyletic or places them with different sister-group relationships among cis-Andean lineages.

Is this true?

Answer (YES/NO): NO